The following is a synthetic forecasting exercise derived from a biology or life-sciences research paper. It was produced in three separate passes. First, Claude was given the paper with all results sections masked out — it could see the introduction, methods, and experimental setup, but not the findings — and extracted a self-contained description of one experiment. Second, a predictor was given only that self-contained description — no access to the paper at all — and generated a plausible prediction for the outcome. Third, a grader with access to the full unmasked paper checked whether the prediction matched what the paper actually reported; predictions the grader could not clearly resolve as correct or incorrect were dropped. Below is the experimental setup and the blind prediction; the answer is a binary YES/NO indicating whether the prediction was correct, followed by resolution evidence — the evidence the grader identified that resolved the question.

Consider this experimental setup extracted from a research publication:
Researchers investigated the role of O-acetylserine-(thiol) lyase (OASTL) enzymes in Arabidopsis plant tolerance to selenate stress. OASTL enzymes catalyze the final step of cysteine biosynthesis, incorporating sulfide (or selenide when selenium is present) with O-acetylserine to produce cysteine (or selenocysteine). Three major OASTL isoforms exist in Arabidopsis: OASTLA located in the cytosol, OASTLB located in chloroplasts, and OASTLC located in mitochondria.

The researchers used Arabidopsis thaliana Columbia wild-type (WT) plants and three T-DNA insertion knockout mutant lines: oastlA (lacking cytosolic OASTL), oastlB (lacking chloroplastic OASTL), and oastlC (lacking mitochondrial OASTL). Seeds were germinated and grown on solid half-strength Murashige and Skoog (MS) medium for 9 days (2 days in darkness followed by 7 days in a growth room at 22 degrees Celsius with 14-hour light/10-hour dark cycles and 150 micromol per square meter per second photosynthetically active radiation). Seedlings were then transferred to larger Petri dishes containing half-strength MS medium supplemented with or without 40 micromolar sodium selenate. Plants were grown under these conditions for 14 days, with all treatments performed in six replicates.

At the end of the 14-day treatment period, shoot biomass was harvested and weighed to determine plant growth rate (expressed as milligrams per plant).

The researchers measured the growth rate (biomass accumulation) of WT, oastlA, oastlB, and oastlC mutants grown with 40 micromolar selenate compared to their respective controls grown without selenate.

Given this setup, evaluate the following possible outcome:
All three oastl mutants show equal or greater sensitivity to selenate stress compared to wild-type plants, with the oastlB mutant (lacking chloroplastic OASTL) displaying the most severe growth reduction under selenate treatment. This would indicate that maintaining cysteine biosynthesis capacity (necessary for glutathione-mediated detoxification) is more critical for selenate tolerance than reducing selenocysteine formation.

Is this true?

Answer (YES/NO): NO